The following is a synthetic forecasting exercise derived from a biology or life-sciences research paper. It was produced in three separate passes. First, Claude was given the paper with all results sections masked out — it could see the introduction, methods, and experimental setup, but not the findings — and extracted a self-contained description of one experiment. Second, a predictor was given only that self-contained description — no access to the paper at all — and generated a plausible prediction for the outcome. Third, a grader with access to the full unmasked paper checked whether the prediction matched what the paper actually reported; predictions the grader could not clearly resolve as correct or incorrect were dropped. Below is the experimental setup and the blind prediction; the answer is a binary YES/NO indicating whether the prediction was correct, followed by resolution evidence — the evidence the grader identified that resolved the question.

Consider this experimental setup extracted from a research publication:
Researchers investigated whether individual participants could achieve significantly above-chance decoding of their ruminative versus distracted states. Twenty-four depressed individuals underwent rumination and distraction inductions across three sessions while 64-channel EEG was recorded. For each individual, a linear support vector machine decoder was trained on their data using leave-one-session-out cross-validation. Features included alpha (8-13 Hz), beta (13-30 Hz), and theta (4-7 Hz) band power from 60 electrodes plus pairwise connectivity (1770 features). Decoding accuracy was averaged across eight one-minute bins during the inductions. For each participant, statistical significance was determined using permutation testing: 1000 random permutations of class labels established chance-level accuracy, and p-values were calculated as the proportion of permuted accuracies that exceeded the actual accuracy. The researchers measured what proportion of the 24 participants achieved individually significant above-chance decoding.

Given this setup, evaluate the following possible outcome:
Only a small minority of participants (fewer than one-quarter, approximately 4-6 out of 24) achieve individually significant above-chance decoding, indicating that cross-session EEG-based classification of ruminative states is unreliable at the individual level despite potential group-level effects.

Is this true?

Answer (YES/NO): NO